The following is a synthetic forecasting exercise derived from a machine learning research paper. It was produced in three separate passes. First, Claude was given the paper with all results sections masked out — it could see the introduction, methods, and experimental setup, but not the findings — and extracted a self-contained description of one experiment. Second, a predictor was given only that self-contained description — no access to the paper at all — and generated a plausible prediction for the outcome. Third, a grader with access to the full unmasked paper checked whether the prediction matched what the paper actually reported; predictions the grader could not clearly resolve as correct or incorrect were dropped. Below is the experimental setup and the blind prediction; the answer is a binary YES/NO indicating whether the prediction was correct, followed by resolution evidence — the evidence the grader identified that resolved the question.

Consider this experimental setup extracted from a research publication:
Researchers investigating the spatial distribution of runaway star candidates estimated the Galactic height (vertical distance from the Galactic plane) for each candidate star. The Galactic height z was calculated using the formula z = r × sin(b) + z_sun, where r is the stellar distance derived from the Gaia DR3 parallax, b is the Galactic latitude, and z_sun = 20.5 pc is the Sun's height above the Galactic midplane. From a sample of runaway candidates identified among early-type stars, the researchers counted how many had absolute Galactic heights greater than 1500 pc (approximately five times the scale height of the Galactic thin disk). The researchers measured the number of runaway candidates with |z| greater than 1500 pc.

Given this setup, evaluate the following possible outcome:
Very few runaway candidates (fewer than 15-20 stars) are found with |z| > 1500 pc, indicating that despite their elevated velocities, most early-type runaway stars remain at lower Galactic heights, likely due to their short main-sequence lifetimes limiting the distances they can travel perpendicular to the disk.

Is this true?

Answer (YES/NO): YES